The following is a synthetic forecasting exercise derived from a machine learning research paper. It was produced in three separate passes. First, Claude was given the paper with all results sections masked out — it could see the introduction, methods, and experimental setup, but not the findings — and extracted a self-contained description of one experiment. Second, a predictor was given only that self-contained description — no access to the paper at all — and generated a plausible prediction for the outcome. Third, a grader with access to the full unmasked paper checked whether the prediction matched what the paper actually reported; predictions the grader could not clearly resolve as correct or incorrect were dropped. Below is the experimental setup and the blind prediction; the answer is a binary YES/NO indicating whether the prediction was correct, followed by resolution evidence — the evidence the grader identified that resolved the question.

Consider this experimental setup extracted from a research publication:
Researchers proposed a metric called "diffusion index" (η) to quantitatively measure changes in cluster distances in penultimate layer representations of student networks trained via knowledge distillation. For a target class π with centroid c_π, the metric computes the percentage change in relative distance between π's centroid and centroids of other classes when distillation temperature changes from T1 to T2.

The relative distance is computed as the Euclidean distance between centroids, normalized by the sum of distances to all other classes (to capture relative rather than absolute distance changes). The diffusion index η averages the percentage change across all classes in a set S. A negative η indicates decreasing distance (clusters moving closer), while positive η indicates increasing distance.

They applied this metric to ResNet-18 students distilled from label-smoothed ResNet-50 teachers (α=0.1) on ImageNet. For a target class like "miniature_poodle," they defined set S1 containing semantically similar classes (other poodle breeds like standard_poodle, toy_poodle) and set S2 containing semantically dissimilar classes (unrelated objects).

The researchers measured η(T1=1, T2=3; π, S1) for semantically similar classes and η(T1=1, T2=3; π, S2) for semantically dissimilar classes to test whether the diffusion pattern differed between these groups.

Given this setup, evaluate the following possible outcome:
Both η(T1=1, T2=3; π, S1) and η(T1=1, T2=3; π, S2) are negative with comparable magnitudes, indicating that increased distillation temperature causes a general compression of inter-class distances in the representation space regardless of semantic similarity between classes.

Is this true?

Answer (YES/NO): NO